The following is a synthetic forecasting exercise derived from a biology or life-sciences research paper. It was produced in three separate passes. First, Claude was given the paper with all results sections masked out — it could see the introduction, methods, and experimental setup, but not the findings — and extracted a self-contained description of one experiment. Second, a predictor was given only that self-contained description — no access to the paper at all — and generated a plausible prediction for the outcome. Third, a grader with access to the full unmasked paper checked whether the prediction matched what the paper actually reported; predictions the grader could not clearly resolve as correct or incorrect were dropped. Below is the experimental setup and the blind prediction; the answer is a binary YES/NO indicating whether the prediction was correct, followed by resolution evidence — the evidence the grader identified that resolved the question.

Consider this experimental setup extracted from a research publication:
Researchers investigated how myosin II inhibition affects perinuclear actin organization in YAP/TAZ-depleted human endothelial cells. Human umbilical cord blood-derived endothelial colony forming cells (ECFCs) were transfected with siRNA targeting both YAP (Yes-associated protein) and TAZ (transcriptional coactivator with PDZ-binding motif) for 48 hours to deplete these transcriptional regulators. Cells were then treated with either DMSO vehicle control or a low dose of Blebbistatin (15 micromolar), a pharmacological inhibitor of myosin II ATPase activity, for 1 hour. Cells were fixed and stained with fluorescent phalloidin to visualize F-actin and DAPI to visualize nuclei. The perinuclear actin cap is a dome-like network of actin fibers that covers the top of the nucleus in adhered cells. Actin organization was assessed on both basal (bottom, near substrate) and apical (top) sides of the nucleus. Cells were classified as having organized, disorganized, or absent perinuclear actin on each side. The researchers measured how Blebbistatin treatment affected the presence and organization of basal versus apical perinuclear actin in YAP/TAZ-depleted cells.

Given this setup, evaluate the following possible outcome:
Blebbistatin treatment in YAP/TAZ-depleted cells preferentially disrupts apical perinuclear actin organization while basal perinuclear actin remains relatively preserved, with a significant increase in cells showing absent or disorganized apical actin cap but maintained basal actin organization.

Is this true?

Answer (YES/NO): YES